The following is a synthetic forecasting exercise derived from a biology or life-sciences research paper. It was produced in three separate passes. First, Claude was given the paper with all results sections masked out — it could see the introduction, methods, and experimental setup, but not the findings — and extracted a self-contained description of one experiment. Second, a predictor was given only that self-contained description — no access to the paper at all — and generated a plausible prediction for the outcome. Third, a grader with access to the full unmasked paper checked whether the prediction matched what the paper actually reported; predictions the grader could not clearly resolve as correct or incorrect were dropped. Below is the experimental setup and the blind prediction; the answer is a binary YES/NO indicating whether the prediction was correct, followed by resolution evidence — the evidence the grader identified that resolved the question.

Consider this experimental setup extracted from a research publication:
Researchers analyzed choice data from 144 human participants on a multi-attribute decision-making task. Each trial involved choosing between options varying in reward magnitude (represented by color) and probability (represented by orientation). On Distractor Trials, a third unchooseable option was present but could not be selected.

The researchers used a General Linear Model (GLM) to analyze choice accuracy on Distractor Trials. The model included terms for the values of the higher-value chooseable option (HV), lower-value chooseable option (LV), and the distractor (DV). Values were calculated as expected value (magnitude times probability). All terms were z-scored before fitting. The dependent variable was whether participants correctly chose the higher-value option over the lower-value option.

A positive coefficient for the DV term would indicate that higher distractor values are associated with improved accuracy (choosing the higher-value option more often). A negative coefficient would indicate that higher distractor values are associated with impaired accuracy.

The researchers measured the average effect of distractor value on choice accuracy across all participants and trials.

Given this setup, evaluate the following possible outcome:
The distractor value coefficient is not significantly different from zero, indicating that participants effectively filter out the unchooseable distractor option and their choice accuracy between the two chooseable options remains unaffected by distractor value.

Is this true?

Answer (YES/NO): NO